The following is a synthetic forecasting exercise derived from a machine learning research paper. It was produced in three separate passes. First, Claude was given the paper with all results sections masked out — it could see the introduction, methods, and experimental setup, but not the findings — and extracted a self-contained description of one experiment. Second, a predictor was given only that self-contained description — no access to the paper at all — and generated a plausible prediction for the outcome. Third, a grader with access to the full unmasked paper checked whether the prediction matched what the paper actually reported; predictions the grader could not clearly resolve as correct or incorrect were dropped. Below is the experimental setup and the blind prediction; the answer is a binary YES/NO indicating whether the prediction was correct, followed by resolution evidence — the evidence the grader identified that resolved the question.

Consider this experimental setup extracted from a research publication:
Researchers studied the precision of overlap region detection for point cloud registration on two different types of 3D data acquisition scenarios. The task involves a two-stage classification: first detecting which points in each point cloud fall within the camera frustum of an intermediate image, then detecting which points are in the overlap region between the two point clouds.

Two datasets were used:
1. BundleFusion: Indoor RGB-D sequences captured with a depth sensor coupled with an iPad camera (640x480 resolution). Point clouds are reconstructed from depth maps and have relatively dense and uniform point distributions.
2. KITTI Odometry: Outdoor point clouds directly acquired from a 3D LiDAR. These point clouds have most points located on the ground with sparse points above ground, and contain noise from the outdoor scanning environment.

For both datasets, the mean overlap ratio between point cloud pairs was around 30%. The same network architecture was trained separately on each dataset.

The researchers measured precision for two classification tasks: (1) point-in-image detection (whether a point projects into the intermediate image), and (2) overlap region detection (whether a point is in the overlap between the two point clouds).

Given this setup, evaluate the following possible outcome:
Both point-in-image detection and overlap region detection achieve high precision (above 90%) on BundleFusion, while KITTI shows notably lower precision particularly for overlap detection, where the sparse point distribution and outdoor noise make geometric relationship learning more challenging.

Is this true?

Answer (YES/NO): NO